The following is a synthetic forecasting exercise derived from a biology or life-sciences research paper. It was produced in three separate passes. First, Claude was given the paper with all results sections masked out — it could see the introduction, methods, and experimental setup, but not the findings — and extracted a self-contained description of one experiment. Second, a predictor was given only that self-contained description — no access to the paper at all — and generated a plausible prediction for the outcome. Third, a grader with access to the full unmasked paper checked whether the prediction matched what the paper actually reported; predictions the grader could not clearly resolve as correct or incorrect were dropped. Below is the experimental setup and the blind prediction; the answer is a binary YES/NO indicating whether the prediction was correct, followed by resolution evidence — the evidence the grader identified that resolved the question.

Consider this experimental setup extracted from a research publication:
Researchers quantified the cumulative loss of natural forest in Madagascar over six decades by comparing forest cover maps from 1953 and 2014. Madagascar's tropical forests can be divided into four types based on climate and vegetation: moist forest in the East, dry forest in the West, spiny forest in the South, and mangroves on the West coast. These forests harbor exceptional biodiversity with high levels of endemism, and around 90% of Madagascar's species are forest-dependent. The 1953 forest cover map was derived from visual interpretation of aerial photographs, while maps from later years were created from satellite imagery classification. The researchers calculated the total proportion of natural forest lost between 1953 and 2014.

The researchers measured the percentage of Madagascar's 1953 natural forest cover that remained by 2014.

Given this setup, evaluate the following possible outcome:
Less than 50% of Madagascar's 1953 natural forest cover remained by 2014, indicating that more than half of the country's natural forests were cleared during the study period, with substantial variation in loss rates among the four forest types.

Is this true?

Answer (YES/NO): NO